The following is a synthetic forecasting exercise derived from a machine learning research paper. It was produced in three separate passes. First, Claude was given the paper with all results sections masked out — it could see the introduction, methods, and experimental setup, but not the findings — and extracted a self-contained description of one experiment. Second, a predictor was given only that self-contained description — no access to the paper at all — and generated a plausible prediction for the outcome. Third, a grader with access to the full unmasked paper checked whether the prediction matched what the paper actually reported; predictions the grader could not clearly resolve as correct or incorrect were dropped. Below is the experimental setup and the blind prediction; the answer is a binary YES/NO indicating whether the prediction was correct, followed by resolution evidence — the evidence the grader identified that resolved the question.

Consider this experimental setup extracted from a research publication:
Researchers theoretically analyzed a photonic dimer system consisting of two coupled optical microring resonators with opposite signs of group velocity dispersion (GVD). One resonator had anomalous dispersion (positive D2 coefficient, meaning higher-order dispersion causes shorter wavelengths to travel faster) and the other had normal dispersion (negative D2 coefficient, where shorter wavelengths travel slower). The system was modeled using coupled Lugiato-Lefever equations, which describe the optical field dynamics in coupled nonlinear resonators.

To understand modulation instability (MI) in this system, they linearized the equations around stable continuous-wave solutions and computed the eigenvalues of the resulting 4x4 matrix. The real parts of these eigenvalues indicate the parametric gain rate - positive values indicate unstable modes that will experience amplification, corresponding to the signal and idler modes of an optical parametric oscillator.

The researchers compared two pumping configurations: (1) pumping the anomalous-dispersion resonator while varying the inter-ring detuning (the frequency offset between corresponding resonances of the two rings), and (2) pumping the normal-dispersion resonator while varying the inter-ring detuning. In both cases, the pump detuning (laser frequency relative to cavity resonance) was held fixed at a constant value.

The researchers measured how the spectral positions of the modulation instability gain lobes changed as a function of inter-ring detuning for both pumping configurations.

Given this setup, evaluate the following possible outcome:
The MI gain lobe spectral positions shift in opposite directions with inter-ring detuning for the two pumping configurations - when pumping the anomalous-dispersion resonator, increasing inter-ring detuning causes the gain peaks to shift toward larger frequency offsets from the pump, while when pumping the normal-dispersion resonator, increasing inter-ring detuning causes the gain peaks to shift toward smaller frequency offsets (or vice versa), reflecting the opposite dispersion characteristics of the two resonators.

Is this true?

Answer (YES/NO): NO